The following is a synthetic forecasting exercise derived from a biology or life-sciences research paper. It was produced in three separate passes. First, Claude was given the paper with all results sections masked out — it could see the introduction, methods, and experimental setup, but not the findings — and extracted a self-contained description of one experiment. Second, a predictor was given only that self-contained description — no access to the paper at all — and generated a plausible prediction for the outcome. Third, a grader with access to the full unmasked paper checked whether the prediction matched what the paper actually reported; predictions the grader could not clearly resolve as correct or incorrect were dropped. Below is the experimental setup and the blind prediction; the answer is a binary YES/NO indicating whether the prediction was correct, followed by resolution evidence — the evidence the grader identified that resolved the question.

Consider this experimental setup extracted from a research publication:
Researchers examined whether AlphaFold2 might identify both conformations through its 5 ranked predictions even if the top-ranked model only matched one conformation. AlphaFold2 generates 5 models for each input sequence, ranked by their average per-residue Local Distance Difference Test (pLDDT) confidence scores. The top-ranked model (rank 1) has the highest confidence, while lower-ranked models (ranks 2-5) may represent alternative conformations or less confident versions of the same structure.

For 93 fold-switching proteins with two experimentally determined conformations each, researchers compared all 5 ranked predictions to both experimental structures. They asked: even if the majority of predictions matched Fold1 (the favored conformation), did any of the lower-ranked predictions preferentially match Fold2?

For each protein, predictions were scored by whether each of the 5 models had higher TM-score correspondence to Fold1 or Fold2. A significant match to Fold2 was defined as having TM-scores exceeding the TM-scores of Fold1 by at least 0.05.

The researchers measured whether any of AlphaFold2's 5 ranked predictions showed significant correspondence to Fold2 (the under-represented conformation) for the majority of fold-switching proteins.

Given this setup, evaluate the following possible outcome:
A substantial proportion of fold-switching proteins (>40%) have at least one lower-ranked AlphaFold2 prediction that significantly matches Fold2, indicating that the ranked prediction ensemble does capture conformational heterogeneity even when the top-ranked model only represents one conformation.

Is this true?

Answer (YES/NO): NO